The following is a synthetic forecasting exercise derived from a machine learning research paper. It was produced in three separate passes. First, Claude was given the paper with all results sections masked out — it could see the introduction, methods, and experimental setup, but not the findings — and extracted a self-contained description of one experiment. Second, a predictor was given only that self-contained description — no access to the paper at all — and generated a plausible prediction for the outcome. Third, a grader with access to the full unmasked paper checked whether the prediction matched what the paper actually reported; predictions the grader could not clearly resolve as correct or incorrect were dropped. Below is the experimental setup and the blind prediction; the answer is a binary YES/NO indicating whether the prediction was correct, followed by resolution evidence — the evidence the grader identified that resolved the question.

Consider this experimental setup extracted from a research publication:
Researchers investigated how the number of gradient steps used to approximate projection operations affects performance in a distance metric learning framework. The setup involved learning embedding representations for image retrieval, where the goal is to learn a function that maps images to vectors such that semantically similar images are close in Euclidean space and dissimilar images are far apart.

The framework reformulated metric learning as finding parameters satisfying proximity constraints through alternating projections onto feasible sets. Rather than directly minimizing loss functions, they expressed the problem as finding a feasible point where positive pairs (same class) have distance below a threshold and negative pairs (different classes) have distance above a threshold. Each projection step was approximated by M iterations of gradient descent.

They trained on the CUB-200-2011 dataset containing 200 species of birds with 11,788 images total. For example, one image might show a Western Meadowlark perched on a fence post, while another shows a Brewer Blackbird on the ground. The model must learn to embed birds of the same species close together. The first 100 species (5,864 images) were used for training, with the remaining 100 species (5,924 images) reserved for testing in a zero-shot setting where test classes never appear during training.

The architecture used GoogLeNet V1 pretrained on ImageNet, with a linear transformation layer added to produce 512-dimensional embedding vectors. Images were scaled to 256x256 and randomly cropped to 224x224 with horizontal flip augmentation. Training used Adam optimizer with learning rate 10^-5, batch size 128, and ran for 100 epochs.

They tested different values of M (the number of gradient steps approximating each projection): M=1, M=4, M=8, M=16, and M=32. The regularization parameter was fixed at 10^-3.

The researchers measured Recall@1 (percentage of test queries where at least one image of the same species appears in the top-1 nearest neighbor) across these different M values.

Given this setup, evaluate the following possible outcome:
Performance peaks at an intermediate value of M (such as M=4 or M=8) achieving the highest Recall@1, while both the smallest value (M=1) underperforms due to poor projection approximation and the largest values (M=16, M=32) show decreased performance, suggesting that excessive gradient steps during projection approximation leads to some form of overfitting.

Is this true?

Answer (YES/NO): YES